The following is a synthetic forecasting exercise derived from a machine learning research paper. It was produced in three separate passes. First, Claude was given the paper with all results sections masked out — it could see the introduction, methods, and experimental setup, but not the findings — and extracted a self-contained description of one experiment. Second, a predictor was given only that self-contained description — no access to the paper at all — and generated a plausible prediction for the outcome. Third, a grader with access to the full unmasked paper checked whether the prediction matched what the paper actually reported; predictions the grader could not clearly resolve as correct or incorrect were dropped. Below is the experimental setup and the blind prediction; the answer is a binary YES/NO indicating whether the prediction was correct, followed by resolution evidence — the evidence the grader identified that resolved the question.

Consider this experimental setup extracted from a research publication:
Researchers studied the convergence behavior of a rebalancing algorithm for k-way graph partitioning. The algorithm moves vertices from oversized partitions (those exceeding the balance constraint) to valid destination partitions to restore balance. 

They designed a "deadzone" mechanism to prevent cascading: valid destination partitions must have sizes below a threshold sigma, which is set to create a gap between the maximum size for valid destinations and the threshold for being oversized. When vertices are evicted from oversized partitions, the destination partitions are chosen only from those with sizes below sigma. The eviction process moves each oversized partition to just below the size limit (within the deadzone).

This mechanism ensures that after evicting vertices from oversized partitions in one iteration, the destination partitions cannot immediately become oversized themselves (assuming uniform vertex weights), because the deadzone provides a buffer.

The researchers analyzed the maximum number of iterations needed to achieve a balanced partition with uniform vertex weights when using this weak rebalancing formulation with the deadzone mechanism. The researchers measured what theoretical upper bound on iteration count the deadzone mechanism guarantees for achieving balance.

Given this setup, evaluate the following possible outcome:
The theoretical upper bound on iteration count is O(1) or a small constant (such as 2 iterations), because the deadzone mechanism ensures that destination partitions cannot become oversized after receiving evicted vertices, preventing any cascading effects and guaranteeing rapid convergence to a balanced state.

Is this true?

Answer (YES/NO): NO